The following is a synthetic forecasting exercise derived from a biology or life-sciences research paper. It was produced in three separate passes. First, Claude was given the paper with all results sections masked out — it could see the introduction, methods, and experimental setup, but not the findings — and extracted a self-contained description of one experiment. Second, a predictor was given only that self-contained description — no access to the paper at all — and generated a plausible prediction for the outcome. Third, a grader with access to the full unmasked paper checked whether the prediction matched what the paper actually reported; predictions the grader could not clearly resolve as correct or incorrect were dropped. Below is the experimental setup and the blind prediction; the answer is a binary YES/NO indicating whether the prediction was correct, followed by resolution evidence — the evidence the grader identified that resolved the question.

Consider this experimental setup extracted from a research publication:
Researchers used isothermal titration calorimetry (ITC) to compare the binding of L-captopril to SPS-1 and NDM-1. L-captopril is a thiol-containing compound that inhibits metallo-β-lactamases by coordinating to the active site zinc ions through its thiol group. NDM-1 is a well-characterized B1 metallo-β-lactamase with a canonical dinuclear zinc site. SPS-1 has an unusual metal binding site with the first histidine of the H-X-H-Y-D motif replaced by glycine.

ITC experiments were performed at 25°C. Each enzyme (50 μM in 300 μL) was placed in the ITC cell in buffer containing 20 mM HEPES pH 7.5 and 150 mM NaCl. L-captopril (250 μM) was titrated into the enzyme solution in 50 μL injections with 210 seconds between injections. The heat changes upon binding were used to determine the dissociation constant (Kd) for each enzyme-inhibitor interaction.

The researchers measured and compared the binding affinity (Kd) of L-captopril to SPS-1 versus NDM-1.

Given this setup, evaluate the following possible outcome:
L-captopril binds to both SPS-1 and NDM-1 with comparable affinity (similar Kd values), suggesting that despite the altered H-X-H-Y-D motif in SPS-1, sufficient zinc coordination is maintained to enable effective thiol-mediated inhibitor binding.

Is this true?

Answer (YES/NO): NO